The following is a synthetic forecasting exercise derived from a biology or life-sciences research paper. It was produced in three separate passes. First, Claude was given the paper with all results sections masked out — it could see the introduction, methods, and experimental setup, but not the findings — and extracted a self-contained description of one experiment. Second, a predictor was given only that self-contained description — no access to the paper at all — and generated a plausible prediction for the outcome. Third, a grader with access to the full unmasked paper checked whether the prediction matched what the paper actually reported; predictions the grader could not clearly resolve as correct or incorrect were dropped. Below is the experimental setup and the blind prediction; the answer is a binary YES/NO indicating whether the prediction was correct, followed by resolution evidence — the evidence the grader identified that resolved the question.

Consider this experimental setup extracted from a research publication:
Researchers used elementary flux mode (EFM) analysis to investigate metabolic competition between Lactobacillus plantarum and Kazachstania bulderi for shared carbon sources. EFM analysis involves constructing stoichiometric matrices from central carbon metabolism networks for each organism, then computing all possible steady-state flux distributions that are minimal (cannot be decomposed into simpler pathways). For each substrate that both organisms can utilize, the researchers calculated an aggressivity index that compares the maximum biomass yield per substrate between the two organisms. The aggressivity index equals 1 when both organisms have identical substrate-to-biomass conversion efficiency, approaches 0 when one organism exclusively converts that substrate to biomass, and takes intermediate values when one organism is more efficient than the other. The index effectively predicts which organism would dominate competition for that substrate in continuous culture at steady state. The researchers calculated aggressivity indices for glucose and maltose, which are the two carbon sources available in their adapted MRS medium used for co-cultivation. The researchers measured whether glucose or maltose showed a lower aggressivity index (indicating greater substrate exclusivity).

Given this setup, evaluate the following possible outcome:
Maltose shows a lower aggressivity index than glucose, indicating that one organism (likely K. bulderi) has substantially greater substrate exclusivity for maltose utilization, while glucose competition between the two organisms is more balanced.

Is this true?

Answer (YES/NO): NO